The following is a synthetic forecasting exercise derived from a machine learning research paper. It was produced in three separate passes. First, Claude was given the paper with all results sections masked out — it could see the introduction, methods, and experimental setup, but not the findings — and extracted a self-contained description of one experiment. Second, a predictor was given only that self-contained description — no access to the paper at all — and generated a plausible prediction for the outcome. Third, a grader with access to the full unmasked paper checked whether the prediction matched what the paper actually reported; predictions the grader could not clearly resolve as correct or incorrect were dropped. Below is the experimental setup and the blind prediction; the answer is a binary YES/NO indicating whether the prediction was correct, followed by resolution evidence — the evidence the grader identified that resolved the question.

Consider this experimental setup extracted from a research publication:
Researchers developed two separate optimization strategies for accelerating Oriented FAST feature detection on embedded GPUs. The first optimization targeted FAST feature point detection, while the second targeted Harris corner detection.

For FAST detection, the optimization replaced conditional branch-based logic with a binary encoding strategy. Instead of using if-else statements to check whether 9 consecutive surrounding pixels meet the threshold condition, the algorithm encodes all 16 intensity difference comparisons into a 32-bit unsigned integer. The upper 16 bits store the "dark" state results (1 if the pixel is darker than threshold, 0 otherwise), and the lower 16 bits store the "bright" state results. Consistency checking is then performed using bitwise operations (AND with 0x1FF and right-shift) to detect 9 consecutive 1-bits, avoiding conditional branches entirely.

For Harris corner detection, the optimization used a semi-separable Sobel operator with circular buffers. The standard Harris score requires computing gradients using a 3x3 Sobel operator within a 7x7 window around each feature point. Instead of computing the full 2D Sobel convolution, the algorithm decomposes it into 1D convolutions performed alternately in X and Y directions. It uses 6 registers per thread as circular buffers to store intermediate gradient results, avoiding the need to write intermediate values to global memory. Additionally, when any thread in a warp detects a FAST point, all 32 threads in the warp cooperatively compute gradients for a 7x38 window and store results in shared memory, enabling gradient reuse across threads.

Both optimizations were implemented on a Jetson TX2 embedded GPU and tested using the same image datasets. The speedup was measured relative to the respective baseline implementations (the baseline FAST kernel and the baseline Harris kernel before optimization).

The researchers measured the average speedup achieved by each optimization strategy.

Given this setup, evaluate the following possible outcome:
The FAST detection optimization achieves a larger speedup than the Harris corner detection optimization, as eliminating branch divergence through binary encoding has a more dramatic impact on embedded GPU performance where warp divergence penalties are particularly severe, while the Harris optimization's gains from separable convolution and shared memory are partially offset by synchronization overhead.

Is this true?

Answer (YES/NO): NO